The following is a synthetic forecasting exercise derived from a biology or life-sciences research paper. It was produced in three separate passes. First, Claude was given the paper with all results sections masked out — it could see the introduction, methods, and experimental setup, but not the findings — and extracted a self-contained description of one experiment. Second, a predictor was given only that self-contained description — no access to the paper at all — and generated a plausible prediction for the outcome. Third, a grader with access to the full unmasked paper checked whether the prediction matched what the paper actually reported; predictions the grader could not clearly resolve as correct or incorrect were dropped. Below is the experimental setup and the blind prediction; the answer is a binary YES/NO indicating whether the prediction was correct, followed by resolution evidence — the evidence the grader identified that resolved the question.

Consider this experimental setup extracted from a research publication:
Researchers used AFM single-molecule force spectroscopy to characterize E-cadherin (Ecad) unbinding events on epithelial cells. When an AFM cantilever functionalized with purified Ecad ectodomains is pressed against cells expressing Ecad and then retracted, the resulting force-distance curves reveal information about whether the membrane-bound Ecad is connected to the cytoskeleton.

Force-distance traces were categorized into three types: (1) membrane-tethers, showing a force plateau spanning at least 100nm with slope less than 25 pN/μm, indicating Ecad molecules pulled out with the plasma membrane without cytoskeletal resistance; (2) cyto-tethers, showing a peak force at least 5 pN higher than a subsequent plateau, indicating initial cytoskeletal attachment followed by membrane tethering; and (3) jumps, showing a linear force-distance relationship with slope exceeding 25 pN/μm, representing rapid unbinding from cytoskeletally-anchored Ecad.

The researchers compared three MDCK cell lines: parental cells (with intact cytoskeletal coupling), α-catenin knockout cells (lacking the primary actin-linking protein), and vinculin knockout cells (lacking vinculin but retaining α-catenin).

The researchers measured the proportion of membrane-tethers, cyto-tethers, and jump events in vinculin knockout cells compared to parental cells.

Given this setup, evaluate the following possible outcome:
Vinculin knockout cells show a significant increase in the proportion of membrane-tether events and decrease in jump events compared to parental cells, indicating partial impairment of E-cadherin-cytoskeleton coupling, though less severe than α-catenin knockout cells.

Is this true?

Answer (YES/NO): NO